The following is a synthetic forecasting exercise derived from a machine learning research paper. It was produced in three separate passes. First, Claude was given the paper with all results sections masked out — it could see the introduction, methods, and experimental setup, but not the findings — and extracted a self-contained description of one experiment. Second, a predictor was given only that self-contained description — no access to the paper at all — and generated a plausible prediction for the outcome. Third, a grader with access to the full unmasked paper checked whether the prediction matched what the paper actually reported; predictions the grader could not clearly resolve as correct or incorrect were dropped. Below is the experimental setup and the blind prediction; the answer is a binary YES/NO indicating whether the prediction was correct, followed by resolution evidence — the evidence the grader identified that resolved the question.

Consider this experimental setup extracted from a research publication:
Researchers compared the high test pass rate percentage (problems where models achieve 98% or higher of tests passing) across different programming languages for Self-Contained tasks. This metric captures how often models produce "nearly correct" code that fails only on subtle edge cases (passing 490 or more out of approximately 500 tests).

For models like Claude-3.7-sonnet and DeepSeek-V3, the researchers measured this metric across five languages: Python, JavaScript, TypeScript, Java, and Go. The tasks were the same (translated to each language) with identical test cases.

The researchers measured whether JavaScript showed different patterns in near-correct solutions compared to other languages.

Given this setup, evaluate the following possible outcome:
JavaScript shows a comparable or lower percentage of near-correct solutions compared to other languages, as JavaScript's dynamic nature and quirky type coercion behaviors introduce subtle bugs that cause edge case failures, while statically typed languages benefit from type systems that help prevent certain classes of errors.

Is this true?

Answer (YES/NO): NO